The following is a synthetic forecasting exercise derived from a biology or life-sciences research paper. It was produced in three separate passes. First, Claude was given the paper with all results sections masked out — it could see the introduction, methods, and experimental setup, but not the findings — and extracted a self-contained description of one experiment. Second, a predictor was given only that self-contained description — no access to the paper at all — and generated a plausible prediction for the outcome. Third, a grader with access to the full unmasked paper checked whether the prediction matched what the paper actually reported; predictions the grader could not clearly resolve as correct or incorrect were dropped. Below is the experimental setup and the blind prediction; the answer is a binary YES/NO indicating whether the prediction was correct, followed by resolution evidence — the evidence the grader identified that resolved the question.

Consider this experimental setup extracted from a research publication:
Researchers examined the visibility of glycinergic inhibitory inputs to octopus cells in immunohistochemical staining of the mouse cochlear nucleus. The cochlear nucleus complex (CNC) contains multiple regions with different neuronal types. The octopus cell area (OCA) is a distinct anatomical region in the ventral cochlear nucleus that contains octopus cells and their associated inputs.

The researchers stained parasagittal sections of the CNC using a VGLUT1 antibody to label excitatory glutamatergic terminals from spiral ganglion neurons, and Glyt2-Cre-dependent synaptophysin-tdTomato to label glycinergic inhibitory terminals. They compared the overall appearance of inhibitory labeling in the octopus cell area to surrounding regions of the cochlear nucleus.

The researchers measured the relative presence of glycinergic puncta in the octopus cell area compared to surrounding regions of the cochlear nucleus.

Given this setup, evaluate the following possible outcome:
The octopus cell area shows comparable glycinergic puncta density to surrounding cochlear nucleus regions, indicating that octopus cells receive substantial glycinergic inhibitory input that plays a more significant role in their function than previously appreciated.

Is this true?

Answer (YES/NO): NO